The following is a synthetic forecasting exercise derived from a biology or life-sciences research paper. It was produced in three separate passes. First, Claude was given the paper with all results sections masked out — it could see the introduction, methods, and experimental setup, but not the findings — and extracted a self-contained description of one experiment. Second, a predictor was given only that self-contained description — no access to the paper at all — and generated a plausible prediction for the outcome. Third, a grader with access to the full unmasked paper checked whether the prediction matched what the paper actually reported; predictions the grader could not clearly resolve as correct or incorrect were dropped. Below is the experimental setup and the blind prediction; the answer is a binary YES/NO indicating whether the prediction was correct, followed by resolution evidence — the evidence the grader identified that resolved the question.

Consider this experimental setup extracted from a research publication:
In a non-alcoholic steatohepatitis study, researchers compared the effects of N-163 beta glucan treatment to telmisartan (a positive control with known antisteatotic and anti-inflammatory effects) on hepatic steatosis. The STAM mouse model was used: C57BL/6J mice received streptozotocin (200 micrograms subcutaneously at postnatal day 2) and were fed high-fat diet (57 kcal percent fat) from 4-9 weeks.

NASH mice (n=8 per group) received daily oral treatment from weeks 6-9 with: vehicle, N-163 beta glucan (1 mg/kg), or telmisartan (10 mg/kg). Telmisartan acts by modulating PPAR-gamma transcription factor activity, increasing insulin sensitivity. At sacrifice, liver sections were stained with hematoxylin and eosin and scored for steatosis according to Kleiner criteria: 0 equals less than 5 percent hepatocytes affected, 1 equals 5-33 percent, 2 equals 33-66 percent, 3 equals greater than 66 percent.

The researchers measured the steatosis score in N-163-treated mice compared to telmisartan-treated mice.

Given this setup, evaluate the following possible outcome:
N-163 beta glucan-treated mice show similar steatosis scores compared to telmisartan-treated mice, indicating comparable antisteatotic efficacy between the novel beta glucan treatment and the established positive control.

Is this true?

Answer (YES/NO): NO